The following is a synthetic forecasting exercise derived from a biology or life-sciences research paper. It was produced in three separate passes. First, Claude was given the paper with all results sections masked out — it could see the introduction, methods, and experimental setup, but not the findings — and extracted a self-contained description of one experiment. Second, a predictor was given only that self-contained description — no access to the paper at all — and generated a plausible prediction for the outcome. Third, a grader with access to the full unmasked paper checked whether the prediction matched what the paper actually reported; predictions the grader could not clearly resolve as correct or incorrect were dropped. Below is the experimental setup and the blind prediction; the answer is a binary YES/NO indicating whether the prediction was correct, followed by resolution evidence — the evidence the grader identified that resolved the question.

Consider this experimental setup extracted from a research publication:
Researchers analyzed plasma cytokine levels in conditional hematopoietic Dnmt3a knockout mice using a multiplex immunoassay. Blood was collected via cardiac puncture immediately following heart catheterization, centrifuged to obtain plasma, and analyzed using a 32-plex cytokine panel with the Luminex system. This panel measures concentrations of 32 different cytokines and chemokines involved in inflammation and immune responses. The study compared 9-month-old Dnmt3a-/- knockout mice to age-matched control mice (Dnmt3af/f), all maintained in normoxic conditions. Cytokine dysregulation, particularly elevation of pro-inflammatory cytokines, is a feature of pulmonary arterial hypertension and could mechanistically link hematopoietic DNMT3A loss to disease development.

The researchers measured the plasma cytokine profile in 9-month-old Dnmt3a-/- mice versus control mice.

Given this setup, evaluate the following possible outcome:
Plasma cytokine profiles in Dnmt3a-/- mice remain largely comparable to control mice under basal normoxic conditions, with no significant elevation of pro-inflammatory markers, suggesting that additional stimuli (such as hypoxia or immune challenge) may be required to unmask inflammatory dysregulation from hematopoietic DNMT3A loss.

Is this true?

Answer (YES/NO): NO